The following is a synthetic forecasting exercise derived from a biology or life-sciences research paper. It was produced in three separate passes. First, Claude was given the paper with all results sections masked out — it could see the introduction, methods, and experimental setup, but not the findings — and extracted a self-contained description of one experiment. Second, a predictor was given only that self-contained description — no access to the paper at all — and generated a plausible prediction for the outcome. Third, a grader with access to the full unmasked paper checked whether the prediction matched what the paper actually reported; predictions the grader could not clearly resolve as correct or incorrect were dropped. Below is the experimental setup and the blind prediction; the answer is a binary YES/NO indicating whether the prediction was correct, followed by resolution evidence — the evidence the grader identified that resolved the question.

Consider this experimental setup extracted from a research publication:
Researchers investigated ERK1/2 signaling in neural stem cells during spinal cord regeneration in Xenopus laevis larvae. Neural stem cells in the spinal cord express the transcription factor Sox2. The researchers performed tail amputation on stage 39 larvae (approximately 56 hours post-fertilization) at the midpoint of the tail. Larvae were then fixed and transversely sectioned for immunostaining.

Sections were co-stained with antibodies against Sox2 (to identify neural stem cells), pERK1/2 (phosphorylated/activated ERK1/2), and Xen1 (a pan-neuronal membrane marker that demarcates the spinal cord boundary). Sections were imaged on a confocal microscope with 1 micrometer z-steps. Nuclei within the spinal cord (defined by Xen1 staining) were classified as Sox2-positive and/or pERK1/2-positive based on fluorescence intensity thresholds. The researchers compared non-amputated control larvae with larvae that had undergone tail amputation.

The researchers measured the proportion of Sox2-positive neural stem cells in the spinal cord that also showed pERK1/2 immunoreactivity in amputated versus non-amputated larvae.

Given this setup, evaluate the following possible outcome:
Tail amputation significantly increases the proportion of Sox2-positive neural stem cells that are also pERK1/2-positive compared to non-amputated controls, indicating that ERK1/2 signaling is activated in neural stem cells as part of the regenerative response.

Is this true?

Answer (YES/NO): YES